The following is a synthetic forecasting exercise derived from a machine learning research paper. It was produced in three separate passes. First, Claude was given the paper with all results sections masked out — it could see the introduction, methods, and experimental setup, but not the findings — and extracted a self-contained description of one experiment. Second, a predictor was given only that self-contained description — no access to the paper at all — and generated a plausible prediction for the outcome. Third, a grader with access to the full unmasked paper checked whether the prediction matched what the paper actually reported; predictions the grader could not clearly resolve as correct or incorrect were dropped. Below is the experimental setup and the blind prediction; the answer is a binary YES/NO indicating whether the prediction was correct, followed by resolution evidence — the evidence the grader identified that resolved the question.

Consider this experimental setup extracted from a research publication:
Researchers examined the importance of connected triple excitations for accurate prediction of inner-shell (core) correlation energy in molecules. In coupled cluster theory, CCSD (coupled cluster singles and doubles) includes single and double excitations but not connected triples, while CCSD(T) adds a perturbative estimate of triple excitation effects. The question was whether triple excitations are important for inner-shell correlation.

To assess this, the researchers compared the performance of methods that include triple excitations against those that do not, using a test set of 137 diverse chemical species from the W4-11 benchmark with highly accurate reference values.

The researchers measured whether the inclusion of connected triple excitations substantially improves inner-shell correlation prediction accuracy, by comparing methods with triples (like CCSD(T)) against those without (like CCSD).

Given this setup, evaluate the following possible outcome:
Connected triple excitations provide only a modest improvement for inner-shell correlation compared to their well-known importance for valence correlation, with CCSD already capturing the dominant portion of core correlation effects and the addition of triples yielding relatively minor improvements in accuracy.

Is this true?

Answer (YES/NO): NO